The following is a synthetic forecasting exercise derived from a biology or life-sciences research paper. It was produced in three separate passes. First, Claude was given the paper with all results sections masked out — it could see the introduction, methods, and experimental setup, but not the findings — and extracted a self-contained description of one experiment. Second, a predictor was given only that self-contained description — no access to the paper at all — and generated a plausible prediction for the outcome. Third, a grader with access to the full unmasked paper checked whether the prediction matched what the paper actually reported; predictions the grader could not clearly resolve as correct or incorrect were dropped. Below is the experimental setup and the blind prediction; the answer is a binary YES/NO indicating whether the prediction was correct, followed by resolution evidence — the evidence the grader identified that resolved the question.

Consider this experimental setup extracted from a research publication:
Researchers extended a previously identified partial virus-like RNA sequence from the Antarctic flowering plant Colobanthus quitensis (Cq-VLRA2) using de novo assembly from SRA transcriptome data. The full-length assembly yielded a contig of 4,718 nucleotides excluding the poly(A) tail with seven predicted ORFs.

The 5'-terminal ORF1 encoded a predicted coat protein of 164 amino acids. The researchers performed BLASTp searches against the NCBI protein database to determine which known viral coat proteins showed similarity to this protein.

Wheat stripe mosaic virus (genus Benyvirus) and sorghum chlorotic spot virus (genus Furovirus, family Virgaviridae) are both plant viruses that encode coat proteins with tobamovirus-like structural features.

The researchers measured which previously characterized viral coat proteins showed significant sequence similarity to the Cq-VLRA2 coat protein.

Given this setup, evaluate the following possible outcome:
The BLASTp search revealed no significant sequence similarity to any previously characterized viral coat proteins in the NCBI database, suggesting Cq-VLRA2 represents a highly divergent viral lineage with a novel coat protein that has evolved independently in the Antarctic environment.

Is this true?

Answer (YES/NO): NO